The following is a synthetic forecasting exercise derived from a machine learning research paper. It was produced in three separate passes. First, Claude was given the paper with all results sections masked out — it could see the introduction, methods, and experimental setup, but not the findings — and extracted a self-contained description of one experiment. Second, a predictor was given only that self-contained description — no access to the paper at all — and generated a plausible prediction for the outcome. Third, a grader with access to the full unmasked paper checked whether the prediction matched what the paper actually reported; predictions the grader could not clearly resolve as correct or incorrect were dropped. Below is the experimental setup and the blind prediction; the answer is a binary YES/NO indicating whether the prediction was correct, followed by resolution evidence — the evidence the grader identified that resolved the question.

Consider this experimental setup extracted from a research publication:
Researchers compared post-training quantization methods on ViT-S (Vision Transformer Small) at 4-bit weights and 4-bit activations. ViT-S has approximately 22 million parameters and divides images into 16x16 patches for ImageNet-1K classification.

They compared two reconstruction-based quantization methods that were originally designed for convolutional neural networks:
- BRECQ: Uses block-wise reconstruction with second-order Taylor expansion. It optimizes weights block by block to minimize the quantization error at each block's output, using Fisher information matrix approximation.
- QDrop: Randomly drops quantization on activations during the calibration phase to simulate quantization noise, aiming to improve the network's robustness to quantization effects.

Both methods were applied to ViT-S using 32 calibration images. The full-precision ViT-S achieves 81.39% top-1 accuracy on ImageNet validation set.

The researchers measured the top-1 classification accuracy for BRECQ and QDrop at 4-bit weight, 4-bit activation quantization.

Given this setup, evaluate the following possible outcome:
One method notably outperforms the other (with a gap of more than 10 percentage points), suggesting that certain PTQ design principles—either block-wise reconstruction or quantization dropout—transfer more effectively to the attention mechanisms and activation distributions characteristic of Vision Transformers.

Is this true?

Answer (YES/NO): NO